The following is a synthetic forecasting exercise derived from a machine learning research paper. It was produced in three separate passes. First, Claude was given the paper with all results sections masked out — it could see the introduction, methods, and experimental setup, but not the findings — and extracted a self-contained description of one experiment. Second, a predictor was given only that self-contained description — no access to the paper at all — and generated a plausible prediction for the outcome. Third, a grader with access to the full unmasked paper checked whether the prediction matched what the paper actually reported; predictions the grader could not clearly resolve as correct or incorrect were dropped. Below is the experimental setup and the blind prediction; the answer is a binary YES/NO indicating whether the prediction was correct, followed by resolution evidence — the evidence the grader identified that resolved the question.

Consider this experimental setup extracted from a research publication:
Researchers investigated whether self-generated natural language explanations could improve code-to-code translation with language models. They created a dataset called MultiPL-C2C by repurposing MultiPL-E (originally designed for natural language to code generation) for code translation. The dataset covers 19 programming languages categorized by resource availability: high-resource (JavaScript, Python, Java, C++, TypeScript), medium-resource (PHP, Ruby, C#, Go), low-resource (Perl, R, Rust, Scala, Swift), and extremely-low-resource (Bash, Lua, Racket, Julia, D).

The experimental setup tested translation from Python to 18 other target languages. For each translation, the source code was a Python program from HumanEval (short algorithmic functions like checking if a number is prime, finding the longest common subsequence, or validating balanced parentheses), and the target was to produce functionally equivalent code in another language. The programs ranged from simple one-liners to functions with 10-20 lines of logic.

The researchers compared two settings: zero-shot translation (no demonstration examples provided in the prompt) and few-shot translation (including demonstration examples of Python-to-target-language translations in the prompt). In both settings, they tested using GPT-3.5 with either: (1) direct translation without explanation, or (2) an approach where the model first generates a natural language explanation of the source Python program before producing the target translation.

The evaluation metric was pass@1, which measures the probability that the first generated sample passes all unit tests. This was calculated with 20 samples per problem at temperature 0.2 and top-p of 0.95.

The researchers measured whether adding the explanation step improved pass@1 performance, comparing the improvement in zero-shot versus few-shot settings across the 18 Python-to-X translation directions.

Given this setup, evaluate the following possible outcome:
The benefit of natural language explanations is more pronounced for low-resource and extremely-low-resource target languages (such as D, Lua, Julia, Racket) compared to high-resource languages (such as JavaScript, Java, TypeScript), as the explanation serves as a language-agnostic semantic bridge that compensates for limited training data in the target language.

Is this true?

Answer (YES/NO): YES